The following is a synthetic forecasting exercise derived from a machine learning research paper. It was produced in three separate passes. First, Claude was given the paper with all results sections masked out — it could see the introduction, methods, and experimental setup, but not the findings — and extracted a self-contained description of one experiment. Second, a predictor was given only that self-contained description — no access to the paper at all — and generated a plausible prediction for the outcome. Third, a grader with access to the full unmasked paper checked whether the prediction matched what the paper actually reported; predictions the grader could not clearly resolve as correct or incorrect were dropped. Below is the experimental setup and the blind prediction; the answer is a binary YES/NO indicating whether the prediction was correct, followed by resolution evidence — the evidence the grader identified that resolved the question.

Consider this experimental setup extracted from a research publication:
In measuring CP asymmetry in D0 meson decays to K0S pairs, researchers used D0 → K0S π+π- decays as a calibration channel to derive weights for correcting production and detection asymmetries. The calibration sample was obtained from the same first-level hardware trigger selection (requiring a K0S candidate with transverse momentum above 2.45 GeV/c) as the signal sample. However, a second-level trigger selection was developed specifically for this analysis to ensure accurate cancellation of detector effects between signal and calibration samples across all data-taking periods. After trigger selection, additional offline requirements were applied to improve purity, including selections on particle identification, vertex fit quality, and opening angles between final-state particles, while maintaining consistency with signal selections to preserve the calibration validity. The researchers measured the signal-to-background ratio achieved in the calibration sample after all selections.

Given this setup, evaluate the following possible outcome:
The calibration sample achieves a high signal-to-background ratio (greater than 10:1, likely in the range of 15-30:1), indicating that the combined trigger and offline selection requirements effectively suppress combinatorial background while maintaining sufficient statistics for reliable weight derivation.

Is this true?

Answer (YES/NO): NO